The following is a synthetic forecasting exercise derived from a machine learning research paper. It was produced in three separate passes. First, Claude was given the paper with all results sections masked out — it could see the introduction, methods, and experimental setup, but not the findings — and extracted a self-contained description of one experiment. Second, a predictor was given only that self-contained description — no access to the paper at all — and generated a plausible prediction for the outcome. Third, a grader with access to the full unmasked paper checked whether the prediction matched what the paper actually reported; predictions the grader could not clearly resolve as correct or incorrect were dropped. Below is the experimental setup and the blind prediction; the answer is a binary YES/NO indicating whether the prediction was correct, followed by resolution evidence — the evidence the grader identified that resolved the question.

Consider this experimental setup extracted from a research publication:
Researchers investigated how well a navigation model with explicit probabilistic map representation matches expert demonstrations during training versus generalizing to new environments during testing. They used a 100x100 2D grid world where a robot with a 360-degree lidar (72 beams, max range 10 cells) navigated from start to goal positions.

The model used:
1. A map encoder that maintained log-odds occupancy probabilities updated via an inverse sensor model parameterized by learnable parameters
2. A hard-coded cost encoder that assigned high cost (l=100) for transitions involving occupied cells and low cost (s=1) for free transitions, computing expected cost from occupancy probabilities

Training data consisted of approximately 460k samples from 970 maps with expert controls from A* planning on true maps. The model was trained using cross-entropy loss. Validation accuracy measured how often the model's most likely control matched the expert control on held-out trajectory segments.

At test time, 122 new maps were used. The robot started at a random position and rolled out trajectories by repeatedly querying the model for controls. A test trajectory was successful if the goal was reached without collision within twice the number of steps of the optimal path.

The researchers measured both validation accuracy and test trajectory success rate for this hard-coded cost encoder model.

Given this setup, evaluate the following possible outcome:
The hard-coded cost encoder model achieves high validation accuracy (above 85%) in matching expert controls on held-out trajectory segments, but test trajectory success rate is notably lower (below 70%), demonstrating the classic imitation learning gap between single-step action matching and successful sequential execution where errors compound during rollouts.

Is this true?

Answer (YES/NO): NO